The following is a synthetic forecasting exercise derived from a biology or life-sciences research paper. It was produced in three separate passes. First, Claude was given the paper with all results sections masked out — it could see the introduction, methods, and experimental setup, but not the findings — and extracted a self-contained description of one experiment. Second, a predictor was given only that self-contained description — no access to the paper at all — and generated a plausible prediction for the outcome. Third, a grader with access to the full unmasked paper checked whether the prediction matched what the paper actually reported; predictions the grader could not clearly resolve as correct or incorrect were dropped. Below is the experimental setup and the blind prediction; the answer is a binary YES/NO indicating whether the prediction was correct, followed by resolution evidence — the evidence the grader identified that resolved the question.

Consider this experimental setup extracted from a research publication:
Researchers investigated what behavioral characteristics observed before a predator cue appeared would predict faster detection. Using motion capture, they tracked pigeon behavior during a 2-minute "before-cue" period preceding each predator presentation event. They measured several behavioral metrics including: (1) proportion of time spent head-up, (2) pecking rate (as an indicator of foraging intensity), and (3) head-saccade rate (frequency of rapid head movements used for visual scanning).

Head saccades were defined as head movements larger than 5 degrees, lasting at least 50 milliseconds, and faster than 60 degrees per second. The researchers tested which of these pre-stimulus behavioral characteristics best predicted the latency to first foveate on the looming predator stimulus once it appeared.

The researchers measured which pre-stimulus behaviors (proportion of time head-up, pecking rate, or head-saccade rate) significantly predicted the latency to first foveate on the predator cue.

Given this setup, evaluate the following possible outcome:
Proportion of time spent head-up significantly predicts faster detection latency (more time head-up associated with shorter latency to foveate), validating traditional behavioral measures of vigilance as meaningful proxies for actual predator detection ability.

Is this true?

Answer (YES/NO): YES